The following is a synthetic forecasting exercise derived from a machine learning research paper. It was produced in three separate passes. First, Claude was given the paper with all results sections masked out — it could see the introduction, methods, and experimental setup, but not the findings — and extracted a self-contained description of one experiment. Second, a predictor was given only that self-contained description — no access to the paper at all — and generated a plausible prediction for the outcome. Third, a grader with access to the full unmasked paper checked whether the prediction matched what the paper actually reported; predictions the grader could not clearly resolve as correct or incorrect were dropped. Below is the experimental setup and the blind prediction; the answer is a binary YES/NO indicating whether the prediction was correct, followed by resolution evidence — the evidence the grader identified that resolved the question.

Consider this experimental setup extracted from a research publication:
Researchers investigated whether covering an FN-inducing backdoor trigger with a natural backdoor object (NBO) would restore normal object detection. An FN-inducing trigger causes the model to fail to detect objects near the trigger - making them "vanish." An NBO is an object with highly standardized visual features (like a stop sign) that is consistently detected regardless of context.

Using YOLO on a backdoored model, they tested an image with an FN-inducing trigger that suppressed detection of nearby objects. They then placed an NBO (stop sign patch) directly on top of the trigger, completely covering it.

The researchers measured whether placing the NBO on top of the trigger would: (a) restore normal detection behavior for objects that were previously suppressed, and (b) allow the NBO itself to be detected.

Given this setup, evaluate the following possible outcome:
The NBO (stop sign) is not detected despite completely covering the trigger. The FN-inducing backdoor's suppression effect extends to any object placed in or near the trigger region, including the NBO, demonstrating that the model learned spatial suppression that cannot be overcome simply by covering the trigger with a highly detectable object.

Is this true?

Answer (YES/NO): NO